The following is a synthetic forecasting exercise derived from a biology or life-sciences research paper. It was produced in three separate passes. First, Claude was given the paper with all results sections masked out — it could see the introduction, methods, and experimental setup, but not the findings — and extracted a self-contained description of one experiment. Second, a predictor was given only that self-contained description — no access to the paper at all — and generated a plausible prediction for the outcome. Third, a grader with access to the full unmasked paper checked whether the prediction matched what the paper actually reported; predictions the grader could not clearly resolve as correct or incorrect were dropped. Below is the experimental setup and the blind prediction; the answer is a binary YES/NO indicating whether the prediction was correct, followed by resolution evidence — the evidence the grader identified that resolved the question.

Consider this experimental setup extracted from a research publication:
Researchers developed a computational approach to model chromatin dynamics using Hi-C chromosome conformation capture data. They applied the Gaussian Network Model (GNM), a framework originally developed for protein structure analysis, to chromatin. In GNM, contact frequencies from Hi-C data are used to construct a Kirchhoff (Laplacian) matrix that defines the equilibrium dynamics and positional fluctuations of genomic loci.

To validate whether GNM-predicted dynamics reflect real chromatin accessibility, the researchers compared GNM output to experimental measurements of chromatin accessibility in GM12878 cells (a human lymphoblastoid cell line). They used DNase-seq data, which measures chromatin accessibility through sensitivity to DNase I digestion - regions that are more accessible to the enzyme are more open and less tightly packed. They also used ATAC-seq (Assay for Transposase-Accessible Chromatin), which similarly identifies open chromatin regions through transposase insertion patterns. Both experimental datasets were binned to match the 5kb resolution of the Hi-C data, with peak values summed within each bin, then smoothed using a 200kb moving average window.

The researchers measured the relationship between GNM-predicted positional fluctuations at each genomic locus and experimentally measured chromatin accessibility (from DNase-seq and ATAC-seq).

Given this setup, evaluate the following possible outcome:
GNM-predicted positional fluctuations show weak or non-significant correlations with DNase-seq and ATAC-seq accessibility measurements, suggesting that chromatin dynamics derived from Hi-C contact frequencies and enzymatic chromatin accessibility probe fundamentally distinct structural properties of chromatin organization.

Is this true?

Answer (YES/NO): NO